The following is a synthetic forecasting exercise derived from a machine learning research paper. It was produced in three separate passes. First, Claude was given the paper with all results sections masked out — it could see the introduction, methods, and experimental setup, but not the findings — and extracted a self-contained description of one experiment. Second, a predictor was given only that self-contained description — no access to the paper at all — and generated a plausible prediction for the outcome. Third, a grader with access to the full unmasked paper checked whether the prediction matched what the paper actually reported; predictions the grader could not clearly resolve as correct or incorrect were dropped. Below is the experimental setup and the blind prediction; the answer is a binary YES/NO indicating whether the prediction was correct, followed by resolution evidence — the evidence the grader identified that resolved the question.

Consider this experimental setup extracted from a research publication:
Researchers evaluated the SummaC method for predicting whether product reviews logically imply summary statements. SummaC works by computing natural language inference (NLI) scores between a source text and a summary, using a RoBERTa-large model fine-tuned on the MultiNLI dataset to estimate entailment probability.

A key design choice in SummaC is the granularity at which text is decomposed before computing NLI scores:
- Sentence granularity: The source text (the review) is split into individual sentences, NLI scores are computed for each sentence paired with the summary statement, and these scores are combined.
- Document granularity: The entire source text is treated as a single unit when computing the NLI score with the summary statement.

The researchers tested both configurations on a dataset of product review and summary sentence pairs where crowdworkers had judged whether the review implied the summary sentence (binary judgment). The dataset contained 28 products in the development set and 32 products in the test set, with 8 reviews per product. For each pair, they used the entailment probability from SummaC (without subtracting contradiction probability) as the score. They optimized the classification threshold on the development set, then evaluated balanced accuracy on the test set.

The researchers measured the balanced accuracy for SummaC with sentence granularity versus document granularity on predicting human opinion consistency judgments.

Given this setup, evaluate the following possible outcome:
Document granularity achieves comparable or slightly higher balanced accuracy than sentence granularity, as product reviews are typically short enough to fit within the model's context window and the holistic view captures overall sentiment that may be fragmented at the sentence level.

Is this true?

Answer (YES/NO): NO